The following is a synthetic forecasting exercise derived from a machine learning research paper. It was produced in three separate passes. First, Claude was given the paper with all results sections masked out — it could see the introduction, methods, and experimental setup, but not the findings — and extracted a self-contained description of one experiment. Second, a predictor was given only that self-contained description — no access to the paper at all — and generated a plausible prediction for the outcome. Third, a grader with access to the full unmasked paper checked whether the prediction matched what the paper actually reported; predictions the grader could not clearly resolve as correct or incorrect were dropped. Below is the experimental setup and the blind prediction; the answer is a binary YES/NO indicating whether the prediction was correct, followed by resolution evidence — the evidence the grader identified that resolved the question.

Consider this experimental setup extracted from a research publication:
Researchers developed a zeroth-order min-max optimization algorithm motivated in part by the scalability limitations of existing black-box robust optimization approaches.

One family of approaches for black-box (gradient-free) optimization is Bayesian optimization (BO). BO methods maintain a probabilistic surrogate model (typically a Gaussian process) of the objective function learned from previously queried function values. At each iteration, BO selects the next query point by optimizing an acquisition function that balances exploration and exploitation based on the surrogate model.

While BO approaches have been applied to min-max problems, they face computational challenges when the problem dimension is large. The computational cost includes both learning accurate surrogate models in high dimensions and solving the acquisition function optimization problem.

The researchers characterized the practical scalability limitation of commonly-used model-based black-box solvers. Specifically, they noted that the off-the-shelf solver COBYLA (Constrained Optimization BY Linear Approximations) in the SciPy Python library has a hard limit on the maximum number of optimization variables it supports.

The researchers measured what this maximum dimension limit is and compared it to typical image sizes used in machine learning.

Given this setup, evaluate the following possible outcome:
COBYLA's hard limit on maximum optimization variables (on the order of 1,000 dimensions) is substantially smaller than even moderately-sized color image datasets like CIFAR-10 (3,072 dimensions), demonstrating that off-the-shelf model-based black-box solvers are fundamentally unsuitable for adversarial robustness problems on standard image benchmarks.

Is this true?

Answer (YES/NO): NO